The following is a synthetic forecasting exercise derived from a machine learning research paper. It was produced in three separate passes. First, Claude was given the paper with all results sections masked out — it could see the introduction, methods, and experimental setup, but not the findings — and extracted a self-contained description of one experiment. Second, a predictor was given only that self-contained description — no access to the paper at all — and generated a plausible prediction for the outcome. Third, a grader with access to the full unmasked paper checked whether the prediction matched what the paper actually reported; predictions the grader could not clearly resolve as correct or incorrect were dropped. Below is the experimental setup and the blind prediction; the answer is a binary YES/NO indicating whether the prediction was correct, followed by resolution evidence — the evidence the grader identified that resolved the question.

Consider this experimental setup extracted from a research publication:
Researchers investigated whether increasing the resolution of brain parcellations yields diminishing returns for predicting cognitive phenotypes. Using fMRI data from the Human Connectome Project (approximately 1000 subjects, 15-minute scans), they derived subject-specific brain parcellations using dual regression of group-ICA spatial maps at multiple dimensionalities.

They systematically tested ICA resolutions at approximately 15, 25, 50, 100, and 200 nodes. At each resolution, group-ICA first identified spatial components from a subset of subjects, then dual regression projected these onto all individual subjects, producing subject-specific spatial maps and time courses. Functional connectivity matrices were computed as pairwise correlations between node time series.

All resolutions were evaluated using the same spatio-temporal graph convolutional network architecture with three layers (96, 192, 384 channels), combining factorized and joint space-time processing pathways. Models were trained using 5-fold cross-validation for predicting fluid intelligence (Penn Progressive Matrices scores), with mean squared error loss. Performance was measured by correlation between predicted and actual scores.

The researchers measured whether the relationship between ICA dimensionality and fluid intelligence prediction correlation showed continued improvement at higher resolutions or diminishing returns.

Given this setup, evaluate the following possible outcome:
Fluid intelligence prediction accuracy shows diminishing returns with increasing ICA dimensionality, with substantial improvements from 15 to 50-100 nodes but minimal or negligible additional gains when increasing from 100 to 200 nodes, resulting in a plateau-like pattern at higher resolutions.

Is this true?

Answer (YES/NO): NO